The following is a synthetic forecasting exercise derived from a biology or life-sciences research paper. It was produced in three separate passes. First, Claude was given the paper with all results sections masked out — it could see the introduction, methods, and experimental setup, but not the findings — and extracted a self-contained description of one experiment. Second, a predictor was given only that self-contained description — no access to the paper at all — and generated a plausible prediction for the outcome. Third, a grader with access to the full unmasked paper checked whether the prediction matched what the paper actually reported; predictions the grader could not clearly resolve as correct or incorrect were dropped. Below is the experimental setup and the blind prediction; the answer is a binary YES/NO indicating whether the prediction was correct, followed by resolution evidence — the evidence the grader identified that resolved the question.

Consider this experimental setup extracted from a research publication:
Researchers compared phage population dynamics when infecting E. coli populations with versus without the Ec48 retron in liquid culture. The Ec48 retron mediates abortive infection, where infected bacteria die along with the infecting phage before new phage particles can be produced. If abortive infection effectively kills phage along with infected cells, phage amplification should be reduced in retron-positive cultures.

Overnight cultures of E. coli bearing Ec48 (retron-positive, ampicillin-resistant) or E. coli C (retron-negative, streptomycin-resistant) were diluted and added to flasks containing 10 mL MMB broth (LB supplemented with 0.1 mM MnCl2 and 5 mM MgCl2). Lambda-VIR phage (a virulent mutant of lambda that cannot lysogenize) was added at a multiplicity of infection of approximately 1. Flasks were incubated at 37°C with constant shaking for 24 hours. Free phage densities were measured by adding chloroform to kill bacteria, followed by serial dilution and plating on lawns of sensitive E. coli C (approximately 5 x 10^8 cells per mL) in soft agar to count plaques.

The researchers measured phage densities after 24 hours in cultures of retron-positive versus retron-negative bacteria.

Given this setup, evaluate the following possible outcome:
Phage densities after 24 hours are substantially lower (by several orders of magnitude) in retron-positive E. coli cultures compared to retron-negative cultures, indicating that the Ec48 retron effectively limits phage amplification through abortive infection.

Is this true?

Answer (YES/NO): YES